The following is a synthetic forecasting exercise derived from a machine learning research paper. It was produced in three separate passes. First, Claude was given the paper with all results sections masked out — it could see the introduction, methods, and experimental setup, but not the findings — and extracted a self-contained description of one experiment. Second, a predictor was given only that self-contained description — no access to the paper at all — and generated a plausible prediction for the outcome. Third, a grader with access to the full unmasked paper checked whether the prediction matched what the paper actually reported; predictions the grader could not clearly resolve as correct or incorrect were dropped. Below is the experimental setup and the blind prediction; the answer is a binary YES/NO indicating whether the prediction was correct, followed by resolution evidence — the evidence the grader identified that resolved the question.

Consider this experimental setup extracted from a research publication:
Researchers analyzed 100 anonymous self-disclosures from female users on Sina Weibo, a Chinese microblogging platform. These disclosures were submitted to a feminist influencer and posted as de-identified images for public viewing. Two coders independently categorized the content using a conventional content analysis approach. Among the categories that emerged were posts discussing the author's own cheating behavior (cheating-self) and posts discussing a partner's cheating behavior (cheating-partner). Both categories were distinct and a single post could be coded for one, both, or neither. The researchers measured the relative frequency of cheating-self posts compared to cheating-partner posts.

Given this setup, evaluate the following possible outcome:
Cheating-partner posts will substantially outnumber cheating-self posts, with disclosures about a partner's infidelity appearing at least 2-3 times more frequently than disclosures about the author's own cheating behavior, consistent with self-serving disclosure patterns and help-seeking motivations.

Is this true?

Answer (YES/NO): NO